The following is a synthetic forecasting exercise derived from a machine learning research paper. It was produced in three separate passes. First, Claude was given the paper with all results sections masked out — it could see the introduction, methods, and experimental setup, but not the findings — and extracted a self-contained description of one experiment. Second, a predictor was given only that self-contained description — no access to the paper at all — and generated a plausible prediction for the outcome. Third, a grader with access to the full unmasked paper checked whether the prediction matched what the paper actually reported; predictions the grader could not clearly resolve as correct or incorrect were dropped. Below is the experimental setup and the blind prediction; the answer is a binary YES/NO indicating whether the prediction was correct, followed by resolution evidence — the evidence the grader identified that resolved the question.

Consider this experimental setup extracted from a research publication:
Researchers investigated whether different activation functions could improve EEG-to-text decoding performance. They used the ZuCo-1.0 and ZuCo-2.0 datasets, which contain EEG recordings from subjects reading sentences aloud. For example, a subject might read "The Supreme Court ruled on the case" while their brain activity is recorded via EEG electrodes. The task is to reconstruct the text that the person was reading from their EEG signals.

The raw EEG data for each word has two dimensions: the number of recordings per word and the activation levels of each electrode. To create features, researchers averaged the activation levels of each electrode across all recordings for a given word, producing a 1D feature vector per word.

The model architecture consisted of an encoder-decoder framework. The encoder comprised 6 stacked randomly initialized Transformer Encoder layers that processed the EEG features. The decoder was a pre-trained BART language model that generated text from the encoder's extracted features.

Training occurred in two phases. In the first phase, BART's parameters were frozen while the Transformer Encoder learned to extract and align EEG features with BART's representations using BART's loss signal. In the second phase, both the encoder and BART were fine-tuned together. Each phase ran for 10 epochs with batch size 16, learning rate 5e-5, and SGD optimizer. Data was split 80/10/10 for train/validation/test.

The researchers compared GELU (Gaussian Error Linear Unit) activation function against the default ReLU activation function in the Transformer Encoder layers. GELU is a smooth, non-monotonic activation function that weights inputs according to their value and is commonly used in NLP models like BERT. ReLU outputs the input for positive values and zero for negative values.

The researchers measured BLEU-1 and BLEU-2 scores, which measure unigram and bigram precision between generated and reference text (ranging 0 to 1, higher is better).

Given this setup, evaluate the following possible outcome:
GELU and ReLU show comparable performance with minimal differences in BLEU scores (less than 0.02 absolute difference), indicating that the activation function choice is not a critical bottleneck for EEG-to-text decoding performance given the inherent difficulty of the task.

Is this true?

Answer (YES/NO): NO